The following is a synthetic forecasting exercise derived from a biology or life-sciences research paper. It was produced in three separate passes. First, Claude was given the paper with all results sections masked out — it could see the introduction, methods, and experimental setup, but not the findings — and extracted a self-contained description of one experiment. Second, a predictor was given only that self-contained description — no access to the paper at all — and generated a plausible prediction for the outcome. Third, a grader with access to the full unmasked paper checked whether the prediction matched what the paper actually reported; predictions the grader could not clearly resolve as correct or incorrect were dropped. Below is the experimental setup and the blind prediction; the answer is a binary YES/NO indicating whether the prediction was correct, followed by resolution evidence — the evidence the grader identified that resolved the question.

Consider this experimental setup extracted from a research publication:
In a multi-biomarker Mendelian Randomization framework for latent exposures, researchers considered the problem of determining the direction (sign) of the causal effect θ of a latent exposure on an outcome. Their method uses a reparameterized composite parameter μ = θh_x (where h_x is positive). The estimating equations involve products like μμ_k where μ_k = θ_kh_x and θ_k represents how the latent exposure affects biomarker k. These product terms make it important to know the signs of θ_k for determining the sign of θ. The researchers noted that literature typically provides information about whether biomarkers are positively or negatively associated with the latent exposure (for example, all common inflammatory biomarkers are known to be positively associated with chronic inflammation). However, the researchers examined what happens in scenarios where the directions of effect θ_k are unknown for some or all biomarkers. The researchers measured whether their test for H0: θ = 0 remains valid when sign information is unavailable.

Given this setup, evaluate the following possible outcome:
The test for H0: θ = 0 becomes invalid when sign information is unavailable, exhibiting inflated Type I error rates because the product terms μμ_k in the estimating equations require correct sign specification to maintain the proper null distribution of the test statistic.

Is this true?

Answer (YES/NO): NO